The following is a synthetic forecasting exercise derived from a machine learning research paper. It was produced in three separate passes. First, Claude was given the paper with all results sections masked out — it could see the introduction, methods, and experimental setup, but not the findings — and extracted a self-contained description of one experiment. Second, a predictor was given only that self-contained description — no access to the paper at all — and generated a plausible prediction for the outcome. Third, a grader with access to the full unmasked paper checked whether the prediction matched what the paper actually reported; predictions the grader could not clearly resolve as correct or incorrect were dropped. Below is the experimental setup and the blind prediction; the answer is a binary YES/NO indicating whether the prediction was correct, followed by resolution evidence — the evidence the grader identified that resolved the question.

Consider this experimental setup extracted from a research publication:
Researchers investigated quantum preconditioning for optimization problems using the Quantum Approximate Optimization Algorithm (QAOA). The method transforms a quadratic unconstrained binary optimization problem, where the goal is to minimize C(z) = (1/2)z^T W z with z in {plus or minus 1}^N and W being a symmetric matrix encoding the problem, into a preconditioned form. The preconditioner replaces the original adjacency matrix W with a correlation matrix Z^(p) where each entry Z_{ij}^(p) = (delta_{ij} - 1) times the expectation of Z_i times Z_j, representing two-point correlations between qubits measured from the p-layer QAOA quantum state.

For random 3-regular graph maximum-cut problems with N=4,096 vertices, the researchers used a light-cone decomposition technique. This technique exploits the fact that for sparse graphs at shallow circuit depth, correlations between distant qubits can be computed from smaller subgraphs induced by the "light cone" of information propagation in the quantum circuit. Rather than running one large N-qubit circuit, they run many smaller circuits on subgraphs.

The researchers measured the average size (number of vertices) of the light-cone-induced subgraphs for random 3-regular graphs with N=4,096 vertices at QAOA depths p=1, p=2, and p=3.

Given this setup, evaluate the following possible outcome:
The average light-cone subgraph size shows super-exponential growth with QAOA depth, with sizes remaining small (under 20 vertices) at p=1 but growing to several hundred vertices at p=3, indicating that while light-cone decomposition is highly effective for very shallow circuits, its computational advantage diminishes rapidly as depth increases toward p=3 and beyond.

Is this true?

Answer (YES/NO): NO